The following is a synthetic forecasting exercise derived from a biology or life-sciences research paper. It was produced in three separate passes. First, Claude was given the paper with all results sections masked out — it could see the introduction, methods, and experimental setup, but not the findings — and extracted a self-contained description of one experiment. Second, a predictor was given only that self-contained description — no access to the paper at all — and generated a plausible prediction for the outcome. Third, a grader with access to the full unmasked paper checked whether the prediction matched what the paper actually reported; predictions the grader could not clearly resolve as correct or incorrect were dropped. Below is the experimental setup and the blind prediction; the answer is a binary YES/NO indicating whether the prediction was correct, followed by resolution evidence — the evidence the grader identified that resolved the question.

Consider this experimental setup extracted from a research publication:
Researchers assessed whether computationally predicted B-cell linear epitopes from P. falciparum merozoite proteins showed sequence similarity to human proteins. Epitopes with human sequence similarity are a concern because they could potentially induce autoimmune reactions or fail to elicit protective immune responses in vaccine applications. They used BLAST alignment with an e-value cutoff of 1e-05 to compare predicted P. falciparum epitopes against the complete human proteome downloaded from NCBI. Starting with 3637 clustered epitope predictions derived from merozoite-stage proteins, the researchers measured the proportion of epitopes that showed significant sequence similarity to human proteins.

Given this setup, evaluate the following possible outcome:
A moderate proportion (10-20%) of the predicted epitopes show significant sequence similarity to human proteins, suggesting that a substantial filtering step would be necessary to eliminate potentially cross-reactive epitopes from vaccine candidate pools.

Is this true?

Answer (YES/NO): NO